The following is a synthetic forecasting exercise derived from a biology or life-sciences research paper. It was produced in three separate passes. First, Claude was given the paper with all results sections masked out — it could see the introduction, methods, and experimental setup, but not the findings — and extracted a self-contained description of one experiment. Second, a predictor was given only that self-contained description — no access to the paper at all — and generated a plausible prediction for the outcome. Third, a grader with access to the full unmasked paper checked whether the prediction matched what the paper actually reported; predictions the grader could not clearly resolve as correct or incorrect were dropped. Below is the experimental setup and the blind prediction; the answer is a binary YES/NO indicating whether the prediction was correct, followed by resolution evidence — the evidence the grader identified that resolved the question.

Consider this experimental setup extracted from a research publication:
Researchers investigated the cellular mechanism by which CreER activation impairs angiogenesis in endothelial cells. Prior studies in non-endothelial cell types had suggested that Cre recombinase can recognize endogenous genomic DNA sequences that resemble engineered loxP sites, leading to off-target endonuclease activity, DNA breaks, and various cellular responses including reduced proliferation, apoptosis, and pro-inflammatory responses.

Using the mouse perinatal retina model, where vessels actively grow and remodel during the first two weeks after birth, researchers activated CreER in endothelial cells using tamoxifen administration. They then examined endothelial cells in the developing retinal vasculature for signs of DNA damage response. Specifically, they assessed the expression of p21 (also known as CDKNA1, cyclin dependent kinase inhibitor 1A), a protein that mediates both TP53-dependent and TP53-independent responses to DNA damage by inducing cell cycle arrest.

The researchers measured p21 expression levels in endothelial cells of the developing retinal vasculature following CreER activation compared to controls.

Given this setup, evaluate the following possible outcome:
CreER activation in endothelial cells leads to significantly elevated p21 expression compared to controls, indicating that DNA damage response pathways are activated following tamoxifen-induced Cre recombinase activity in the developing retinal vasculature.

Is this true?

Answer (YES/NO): YES